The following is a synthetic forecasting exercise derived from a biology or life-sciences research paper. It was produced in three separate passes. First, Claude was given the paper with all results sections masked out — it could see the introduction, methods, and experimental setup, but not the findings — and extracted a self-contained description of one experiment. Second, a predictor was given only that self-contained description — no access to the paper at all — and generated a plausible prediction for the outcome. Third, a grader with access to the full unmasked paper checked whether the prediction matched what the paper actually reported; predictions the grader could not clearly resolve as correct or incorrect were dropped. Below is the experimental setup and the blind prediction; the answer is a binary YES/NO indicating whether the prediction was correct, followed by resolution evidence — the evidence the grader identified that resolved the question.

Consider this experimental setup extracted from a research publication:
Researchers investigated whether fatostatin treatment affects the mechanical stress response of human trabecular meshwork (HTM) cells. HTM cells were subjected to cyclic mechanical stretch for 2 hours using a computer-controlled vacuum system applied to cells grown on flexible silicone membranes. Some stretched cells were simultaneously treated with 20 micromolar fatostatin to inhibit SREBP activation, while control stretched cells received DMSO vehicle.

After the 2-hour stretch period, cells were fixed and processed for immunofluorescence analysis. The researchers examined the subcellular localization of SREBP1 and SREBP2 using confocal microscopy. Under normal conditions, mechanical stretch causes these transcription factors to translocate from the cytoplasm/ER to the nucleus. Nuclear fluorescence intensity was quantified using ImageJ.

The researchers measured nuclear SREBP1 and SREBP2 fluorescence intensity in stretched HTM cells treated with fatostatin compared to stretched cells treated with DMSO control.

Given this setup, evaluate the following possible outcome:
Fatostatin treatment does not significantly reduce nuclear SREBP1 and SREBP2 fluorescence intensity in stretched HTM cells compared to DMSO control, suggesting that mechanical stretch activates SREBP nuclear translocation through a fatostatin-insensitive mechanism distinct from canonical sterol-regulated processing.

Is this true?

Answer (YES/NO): NO